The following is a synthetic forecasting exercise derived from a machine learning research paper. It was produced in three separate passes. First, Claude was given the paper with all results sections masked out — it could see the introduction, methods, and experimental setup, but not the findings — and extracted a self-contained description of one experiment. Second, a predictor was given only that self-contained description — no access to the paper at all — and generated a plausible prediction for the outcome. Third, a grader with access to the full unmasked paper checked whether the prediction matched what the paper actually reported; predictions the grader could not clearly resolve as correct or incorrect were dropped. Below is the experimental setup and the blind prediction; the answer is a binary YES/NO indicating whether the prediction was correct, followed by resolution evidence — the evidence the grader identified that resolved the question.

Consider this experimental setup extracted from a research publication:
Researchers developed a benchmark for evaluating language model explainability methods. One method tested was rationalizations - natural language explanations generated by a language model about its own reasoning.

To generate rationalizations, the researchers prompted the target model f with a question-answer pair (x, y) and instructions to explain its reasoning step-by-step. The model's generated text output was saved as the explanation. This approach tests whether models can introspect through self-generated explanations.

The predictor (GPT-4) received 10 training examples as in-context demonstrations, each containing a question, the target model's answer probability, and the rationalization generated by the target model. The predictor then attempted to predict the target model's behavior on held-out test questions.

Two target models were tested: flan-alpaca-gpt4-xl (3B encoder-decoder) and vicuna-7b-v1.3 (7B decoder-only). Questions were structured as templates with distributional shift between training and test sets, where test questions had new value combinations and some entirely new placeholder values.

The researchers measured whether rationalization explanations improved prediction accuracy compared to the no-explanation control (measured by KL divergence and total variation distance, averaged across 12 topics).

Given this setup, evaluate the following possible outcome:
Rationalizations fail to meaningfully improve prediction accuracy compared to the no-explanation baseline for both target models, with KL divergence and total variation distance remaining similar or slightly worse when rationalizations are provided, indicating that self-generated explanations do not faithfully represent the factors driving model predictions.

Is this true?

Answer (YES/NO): YES